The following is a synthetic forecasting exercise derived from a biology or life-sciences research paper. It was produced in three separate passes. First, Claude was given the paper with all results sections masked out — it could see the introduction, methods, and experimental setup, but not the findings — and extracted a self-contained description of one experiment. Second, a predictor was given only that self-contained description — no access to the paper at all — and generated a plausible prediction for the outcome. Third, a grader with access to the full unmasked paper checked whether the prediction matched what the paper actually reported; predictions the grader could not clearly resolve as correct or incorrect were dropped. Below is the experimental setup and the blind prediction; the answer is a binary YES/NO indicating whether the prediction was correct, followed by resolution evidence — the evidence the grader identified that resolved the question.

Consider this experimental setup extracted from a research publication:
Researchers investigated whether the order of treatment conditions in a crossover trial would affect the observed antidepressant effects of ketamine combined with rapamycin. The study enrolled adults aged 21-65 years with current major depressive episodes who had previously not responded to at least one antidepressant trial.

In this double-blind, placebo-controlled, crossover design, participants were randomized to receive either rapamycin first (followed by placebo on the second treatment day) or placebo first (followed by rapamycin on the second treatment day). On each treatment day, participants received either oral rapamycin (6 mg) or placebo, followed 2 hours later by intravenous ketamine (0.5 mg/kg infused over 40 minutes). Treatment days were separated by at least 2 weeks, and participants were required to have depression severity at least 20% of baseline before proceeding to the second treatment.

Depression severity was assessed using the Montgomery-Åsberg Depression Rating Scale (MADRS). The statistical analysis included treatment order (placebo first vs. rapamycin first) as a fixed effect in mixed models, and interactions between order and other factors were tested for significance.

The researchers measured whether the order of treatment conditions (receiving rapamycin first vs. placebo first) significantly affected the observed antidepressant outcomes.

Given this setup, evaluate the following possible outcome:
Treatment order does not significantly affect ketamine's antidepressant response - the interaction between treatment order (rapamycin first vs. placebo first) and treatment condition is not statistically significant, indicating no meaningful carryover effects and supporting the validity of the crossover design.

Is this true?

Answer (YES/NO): YES